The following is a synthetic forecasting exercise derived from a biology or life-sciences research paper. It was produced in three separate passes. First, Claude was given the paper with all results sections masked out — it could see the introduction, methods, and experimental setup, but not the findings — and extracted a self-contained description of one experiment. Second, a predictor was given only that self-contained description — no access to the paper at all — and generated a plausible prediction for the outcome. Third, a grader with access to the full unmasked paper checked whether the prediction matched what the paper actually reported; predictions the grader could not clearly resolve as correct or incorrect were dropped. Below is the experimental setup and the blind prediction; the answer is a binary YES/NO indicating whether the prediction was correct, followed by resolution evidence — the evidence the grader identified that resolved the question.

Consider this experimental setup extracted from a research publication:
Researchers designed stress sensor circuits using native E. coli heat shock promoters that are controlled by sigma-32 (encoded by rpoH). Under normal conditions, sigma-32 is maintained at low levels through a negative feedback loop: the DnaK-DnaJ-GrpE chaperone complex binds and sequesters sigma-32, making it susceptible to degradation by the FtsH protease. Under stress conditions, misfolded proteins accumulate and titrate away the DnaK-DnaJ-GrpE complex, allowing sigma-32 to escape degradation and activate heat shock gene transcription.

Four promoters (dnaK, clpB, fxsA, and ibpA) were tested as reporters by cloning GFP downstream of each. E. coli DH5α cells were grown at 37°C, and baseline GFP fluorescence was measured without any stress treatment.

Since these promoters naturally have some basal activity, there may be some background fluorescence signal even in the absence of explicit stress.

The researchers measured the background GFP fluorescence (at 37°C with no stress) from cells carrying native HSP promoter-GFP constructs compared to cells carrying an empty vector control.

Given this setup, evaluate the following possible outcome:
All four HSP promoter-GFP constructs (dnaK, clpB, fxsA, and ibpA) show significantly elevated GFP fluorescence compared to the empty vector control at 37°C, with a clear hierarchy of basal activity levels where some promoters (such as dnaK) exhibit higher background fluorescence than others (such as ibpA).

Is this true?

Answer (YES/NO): NO